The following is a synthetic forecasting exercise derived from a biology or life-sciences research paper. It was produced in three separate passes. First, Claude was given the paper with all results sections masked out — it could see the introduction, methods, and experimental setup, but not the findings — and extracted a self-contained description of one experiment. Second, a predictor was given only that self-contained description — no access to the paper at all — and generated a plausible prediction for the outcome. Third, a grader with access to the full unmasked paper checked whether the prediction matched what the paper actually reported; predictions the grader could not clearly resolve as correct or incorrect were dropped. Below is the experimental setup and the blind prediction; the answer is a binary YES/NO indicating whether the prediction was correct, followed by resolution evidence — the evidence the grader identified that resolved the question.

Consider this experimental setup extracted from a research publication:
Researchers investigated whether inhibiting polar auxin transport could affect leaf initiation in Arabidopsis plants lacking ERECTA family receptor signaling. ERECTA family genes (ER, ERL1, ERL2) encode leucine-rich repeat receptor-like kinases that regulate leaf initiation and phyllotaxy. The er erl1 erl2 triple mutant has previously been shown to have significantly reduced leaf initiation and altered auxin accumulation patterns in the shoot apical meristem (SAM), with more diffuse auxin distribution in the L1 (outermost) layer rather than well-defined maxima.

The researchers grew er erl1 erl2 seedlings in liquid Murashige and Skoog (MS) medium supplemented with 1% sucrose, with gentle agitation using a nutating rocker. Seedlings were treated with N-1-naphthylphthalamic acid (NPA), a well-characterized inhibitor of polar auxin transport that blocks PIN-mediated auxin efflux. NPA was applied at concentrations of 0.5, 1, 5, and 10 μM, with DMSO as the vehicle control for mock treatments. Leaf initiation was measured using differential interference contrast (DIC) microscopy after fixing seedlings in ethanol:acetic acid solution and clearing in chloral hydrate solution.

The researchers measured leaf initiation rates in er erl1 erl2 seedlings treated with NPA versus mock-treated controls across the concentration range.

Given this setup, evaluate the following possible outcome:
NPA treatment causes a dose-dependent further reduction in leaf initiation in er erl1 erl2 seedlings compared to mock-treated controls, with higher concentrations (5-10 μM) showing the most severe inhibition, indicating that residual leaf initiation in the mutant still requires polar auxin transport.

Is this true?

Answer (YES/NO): NO